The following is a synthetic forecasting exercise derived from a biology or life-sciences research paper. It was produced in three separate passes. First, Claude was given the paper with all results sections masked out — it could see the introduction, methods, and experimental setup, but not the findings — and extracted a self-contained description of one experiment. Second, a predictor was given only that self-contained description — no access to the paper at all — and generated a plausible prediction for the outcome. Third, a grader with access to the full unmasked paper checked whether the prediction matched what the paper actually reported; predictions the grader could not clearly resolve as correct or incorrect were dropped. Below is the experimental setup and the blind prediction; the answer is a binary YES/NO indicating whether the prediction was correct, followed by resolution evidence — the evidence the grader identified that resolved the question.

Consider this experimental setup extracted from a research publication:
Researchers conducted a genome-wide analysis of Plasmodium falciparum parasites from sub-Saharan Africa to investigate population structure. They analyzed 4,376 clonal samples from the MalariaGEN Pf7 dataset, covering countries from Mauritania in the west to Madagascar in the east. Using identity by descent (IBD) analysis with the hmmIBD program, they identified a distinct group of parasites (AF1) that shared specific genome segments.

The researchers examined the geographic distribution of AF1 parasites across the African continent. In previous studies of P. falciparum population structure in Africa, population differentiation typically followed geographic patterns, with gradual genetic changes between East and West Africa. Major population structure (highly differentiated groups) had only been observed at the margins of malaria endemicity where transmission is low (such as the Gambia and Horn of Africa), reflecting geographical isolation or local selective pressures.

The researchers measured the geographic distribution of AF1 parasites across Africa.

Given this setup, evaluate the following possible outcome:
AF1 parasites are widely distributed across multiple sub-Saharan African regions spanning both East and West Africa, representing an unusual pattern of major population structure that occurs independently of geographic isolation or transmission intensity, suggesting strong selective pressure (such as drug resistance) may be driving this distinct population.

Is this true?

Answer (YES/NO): NO